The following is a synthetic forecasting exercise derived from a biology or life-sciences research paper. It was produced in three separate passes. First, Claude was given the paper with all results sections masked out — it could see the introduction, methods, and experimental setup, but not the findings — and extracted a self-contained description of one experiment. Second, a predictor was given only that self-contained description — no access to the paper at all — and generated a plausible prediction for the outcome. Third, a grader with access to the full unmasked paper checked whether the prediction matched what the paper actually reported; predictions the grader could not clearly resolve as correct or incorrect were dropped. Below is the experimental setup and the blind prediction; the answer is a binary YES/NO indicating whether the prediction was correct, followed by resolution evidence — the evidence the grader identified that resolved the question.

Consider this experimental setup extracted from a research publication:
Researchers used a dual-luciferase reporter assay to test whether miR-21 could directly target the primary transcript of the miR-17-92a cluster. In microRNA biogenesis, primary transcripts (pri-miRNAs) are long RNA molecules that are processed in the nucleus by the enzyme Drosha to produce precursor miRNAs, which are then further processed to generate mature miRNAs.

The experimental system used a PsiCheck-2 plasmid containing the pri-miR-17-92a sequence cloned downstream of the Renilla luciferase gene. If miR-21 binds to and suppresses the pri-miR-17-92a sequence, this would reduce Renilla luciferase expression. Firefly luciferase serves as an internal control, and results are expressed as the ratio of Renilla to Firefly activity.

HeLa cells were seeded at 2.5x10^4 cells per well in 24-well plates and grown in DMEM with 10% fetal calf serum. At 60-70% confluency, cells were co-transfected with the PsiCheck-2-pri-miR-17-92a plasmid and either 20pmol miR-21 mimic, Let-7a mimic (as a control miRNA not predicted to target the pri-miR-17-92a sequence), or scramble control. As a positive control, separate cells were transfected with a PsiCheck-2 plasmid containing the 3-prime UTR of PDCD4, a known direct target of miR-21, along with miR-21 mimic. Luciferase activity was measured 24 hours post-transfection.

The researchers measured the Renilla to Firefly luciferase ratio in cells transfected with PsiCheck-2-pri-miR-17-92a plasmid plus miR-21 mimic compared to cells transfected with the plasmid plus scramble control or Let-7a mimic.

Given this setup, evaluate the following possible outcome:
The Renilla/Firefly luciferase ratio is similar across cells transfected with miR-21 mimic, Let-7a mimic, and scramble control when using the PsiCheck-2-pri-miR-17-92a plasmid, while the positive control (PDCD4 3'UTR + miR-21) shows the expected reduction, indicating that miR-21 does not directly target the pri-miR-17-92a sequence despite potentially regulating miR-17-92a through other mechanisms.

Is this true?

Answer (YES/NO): NO